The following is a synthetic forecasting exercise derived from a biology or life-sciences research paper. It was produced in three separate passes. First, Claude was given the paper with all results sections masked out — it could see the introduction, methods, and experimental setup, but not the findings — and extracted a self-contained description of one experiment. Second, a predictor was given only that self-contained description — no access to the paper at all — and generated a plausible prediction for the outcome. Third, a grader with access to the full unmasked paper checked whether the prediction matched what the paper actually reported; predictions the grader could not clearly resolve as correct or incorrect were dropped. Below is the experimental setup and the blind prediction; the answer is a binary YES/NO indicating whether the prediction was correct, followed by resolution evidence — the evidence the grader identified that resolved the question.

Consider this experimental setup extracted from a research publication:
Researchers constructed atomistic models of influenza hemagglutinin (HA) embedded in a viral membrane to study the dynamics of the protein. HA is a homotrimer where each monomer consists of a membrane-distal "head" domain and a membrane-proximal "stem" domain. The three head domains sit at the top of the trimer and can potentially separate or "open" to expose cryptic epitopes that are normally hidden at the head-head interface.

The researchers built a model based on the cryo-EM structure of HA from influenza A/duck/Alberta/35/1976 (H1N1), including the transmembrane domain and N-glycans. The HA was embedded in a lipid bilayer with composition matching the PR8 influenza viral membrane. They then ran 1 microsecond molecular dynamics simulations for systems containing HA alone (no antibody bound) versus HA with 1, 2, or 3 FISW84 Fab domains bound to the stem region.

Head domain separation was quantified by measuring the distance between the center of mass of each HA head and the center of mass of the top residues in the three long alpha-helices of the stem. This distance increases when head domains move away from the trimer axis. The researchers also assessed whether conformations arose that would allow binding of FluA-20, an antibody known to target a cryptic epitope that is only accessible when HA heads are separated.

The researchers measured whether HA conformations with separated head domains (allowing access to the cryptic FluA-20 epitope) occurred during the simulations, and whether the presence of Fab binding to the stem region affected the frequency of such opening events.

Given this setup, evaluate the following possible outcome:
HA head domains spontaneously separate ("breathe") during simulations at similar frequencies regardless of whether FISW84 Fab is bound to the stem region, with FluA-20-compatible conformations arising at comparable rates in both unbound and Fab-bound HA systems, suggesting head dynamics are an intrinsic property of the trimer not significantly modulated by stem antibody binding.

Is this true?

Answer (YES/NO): YES